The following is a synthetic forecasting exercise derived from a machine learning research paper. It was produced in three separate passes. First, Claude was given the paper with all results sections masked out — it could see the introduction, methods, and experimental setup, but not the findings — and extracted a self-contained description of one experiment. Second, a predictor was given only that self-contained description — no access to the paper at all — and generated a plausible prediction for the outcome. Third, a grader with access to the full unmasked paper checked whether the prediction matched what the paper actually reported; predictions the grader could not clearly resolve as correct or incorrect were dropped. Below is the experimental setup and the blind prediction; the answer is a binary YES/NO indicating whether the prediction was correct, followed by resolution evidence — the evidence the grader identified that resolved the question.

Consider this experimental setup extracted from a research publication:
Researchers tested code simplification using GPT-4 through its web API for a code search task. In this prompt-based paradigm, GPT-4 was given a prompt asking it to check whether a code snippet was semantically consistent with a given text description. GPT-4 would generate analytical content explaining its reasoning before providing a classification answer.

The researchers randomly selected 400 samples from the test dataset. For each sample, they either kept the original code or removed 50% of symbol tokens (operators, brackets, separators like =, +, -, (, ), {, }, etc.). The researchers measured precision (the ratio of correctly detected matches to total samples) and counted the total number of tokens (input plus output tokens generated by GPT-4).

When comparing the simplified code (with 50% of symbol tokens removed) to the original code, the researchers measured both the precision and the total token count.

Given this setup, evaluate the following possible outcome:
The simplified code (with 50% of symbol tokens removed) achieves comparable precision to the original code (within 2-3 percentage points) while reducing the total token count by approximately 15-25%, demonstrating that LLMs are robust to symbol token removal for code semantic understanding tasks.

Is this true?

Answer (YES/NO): NO